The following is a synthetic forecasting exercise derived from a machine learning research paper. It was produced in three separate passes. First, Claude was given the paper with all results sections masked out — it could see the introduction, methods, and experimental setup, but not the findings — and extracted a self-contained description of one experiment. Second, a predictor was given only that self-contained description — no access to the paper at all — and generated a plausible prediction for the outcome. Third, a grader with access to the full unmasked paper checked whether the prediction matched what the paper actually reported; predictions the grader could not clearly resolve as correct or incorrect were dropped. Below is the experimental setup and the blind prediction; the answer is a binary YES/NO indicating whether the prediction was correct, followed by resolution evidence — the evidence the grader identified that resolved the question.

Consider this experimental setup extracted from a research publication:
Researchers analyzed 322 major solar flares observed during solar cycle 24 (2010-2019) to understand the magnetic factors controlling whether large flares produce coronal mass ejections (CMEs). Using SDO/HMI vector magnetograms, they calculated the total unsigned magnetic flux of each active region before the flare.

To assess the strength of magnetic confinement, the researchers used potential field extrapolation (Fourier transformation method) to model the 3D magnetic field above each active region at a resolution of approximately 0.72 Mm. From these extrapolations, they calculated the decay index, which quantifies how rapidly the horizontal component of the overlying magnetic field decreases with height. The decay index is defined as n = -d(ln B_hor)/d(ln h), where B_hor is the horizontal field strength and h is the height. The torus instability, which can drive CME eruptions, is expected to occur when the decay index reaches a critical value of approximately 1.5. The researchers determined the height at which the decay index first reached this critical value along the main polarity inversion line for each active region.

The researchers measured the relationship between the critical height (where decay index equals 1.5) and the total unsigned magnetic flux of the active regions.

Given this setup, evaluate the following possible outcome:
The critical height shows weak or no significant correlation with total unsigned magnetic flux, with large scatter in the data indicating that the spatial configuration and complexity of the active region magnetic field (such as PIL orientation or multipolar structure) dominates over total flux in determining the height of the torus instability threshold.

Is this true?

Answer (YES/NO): NO